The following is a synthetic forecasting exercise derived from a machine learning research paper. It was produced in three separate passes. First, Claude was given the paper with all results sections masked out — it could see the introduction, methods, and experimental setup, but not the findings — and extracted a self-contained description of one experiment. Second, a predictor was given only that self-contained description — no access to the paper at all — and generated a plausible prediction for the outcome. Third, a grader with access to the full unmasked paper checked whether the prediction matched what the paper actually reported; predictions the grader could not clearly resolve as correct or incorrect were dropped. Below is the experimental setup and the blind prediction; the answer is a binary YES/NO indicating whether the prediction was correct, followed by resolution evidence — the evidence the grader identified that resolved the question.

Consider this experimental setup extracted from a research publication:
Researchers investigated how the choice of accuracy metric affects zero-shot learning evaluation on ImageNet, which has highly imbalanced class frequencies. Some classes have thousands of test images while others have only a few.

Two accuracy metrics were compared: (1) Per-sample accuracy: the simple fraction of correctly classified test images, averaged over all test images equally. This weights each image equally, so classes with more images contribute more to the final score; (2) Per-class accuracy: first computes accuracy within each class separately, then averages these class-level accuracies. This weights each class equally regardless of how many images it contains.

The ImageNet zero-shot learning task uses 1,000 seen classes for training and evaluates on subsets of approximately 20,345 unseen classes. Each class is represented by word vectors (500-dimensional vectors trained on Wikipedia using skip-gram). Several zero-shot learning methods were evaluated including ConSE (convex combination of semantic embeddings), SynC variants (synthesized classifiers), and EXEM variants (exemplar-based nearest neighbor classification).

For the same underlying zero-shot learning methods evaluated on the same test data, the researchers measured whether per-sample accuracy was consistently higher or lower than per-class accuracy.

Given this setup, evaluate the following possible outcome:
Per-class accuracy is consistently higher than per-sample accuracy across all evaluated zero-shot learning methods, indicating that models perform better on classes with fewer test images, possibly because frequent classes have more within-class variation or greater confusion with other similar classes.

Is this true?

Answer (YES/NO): NO